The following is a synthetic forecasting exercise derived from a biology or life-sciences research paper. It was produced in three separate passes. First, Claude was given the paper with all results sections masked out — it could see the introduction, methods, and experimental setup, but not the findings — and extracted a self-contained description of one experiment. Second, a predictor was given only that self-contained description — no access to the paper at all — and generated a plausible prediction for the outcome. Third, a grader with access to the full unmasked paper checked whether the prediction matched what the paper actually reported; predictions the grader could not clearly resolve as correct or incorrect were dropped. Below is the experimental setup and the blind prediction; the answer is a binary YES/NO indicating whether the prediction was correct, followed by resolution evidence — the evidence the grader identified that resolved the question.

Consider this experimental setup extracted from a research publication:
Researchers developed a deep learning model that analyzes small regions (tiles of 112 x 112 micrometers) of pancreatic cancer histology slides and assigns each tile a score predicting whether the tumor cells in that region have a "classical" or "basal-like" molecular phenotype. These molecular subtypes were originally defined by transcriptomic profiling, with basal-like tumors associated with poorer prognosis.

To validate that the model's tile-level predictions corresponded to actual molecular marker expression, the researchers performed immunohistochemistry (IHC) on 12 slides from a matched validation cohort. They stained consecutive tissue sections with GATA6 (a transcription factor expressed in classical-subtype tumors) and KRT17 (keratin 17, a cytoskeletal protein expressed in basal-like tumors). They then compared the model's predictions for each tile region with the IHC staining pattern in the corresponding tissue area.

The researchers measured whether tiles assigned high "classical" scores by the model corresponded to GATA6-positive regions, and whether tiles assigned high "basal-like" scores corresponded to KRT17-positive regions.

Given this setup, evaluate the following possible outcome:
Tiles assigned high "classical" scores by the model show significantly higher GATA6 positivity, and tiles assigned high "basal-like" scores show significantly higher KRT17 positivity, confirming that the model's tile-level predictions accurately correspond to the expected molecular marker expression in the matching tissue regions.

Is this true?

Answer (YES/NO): YES